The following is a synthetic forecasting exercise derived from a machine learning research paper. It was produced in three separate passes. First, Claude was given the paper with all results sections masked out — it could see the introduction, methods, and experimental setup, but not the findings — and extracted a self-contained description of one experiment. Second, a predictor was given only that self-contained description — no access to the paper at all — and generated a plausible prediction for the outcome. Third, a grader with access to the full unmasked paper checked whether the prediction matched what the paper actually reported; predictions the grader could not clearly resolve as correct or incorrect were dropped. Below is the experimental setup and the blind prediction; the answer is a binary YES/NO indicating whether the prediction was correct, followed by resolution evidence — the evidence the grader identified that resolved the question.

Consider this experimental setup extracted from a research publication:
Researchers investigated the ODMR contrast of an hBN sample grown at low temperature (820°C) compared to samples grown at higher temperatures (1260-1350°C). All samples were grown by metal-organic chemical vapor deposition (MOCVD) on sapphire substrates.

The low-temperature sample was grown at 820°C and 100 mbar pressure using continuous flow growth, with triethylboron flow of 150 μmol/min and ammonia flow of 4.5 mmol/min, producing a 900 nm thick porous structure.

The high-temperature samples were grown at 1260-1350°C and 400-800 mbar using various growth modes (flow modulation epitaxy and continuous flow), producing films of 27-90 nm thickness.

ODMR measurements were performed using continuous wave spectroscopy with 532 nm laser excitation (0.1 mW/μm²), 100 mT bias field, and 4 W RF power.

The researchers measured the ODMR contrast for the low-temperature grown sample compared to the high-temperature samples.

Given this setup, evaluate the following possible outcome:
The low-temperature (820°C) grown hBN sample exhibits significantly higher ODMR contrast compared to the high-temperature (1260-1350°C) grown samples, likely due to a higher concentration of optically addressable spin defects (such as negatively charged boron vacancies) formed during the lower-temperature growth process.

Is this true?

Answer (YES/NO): NO